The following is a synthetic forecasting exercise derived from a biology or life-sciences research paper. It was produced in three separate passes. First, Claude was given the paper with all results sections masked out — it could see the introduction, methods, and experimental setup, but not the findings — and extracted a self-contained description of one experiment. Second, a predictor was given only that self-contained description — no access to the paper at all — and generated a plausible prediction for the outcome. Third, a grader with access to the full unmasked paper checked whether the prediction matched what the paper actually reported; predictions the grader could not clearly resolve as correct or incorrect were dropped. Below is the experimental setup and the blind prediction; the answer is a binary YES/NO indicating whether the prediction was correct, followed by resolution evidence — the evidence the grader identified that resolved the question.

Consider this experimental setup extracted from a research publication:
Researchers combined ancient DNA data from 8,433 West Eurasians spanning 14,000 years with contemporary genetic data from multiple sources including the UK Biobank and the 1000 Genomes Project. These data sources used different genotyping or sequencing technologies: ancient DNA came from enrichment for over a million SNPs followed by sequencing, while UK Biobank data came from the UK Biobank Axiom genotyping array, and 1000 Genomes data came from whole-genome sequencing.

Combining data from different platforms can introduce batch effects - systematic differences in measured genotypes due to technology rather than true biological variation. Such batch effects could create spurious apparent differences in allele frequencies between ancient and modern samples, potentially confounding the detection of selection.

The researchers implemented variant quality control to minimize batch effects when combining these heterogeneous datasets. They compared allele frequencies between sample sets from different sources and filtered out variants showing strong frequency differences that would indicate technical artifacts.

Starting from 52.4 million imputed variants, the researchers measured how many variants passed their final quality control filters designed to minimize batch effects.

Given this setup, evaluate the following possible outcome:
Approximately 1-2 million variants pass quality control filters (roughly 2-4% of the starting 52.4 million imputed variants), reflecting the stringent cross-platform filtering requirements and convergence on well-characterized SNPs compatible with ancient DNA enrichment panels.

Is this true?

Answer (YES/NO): NO